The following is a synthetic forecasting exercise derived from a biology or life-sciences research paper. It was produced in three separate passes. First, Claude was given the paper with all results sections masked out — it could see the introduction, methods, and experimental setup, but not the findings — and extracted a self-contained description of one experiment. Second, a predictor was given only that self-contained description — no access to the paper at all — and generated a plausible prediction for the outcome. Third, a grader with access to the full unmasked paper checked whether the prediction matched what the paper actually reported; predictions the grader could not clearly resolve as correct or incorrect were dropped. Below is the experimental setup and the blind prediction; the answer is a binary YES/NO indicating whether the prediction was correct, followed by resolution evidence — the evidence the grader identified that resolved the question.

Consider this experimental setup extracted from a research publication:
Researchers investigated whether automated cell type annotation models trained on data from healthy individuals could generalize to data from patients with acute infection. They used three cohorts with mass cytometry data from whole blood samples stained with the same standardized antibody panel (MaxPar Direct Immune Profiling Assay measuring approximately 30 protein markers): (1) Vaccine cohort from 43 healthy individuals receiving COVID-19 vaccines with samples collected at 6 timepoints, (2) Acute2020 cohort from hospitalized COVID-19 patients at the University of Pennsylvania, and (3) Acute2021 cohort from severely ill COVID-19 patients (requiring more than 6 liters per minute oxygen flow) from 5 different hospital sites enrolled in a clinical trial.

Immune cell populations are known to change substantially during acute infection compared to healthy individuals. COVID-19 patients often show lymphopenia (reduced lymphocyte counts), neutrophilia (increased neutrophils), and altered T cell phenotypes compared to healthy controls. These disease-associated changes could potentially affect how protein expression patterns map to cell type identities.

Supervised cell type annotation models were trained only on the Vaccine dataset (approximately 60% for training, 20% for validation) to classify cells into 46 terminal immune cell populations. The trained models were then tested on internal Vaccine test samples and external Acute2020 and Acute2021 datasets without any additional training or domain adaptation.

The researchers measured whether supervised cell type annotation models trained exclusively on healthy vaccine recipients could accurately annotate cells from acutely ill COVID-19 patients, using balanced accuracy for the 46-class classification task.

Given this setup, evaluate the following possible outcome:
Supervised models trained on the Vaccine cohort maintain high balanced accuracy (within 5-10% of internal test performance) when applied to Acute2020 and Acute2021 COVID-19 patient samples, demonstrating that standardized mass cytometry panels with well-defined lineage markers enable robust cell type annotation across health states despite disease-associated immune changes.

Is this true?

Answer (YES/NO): NO